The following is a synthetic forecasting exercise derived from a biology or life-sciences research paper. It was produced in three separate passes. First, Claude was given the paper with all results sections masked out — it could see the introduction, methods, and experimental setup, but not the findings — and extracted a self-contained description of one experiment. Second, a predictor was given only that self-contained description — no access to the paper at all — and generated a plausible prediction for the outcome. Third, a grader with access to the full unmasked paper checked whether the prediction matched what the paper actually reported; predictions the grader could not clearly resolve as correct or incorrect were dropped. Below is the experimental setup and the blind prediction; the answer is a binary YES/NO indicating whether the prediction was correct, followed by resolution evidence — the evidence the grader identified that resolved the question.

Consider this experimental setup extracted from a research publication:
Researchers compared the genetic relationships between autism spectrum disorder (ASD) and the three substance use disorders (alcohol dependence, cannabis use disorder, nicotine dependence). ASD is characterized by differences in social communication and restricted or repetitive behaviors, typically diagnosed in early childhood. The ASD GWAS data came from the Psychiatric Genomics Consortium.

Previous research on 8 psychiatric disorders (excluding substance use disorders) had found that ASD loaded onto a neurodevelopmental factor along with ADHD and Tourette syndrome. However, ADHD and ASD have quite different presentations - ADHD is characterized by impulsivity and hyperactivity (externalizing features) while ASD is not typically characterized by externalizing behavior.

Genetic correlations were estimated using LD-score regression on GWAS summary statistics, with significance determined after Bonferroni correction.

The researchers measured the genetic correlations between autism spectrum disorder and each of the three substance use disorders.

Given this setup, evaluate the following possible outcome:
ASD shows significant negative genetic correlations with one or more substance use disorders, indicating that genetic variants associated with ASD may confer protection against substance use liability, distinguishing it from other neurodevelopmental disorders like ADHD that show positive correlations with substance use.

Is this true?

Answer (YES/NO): NO